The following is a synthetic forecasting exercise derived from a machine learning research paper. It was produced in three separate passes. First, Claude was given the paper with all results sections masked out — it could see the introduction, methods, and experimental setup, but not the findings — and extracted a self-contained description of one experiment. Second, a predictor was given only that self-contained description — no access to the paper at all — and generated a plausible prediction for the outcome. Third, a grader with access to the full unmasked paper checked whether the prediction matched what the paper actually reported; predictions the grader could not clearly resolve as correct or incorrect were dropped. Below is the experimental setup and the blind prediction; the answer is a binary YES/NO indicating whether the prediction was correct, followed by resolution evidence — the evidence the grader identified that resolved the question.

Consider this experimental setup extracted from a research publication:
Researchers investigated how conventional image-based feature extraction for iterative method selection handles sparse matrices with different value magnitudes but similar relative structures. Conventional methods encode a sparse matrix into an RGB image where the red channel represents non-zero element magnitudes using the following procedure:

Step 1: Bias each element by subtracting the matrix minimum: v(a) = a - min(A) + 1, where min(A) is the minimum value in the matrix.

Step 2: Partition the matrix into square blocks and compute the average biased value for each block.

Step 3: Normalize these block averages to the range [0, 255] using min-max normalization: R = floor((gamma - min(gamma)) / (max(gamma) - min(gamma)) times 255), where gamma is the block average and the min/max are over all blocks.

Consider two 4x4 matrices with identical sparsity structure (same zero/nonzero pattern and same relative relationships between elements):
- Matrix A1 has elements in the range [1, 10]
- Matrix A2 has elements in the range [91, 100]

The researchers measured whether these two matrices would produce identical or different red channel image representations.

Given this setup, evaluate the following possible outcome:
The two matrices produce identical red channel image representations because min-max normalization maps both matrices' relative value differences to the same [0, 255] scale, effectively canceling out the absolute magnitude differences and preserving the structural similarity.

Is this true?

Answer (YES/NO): YES